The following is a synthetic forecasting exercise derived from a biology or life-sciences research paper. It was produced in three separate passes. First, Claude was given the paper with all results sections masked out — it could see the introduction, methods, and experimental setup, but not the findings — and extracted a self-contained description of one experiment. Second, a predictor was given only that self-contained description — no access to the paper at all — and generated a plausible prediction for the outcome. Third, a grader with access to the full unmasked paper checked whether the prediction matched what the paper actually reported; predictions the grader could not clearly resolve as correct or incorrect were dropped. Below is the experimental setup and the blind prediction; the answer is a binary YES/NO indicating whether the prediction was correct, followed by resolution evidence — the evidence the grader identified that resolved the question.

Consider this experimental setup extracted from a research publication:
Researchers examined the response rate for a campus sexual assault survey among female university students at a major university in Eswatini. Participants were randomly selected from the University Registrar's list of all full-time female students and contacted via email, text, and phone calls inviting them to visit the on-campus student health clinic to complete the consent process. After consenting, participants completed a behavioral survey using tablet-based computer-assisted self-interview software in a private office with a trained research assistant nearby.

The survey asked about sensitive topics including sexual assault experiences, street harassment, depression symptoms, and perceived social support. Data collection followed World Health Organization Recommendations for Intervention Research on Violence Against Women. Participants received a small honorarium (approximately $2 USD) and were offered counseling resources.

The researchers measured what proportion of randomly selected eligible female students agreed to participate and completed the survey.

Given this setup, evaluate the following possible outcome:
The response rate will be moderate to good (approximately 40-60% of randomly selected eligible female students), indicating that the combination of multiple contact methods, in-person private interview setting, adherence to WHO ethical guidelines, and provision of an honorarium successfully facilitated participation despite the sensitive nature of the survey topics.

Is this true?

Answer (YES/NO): YES